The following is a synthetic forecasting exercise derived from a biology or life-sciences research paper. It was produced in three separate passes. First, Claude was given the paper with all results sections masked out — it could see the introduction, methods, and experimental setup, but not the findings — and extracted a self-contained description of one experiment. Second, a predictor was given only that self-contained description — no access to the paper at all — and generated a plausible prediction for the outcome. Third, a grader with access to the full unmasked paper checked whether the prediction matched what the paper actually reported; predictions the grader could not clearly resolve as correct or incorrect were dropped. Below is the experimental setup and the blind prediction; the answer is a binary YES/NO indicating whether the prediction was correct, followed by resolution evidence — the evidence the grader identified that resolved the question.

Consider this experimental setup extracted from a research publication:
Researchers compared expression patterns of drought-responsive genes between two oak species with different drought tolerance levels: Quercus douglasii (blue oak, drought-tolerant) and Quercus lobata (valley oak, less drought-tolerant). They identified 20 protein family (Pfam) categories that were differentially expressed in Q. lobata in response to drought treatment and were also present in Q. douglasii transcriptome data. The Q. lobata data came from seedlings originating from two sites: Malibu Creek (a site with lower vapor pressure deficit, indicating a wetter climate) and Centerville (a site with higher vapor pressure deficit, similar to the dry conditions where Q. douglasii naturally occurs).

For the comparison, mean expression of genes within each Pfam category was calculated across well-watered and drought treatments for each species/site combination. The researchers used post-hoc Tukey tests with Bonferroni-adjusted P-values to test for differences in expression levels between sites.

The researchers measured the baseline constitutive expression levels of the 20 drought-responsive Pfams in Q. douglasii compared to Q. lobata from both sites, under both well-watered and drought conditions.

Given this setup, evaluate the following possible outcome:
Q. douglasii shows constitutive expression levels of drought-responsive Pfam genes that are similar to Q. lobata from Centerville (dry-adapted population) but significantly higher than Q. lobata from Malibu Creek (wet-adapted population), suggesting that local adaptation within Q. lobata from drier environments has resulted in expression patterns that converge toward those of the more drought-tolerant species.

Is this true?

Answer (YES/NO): NO